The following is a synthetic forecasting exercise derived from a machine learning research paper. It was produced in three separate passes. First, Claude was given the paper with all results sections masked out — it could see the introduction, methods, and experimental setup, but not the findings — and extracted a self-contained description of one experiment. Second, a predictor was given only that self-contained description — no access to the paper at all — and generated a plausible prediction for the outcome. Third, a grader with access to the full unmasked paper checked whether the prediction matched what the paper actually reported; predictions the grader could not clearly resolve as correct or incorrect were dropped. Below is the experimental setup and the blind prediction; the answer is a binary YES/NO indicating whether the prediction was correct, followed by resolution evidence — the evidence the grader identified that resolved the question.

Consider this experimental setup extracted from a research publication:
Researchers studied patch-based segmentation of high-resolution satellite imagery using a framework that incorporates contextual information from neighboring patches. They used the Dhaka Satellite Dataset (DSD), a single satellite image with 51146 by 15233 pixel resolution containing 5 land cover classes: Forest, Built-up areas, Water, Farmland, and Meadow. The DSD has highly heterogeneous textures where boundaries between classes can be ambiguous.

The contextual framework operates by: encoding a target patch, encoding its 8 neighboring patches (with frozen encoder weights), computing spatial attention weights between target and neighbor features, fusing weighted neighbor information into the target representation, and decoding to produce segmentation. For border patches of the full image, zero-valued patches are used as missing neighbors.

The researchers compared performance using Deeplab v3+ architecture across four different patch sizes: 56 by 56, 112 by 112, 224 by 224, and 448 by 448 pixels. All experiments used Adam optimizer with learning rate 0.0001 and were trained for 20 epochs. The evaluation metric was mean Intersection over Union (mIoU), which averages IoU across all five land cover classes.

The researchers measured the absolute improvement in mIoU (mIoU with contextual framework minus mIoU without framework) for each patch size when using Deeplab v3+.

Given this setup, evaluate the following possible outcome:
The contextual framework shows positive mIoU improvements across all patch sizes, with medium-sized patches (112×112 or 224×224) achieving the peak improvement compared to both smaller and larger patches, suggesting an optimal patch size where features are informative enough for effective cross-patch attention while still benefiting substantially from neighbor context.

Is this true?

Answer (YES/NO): NO